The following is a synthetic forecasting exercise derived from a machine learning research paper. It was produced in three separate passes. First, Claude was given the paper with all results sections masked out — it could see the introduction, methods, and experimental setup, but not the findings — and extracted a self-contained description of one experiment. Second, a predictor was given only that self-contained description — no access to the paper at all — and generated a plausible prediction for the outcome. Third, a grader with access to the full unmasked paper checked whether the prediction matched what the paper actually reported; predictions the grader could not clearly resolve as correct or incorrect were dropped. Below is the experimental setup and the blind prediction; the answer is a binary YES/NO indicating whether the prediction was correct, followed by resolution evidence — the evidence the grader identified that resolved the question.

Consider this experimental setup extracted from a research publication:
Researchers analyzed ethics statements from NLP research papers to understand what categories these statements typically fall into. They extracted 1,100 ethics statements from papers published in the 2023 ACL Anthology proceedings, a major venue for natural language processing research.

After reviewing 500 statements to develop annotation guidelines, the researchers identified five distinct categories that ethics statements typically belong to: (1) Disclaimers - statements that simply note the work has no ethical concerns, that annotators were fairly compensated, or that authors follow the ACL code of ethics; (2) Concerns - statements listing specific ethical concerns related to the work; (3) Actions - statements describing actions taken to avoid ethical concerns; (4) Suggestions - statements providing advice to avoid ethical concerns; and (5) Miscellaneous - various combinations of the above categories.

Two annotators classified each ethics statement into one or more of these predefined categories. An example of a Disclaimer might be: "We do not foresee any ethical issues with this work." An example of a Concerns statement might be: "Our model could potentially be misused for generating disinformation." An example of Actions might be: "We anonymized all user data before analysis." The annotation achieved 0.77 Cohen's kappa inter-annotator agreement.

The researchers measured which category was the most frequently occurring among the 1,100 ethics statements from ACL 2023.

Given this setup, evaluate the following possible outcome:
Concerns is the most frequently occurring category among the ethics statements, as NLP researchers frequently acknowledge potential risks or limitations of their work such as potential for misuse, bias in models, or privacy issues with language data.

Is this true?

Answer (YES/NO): NO